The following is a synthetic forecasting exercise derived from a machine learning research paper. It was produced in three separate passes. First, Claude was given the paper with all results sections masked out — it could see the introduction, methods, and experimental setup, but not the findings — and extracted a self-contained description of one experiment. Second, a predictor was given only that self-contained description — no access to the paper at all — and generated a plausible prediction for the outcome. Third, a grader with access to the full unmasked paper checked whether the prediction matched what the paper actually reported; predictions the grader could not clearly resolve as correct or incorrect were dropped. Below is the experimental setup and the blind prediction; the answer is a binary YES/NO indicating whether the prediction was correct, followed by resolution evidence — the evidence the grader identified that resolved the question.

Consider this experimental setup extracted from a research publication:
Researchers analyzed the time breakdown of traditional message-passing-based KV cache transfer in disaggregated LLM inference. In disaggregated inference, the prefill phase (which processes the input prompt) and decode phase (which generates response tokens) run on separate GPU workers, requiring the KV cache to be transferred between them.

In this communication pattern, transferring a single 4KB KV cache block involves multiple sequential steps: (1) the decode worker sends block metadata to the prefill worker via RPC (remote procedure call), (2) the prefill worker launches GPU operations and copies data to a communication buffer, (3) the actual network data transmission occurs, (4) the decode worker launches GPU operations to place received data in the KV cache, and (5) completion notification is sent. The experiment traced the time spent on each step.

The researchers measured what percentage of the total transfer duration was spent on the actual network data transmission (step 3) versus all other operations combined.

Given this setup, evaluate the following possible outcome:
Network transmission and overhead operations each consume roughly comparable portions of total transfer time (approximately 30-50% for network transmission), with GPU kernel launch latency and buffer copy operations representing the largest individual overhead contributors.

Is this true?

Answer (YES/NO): NO